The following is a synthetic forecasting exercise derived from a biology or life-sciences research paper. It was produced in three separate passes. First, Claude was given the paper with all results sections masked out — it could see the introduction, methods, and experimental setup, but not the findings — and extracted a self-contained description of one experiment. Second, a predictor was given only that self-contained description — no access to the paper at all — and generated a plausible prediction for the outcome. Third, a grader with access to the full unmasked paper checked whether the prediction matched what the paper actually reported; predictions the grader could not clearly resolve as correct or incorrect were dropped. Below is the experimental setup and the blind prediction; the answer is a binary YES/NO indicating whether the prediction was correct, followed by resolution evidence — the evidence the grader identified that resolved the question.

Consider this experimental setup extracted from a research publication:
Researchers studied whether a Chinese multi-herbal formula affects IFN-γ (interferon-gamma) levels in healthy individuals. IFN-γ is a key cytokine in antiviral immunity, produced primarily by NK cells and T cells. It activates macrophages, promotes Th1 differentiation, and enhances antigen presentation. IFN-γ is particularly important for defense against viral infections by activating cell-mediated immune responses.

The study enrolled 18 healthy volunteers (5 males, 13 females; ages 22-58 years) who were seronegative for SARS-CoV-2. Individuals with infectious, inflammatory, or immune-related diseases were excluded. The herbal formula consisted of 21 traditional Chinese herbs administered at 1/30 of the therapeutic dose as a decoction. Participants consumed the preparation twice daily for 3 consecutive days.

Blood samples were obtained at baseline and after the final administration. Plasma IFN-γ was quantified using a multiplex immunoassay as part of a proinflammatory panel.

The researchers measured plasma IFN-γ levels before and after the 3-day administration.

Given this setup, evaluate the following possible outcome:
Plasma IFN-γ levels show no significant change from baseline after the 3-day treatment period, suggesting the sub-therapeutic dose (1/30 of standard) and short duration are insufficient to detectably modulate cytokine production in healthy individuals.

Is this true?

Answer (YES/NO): NO